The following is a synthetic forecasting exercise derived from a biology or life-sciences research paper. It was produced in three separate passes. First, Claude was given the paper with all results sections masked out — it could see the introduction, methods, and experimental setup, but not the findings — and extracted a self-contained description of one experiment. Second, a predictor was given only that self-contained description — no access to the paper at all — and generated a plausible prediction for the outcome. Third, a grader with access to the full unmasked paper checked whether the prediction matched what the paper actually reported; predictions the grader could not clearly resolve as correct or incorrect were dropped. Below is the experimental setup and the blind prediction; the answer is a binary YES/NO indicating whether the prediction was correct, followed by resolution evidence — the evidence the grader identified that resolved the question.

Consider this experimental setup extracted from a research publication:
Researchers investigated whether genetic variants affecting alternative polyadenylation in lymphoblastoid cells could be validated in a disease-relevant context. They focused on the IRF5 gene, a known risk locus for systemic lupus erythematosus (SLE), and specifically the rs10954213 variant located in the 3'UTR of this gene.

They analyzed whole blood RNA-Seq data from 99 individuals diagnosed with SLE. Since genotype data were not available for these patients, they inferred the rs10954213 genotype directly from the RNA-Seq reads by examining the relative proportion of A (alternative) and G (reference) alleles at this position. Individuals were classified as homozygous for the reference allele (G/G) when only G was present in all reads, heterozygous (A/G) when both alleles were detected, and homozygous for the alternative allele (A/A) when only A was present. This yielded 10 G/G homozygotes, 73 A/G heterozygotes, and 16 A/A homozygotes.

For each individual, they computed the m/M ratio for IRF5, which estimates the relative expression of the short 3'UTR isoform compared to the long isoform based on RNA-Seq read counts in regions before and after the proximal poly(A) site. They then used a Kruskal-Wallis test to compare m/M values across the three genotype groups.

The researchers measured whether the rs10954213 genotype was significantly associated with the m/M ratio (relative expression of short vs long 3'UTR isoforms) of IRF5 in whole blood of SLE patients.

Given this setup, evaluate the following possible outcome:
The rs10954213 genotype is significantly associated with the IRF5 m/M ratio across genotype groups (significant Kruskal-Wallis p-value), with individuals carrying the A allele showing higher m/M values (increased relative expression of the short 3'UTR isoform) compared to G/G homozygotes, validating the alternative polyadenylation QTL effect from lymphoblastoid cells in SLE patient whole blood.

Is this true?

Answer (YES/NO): YES